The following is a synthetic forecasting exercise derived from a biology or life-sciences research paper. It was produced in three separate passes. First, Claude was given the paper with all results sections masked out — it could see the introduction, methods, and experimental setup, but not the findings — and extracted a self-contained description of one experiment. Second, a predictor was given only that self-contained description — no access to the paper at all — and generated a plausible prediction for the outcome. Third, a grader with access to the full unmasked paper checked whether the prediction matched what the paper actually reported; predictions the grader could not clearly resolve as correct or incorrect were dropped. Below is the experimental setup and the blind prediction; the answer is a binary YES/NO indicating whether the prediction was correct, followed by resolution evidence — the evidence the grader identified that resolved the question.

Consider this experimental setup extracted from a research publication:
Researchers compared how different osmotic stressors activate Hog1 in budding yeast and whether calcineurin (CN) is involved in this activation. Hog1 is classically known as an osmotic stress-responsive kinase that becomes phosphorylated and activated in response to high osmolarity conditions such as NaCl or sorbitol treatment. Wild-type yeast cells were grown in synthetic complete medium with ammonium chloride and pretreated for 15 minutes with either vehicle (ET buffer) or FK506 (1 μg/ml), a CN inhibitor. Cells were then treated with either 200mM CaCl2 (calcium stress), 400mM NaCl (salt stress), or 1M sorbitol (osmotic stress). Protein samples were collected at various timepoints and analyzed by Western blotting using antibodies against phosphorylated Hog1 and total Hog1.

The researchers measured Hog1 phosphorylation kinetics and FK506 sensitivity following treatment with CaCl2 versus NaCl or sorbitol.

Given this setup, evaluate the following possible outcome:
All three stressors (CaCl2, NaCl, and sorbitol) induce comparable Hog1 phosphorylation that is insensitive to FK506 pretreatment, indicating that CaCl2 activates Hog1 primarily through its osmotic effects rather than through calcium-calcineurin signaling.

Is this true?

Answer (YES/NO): NO